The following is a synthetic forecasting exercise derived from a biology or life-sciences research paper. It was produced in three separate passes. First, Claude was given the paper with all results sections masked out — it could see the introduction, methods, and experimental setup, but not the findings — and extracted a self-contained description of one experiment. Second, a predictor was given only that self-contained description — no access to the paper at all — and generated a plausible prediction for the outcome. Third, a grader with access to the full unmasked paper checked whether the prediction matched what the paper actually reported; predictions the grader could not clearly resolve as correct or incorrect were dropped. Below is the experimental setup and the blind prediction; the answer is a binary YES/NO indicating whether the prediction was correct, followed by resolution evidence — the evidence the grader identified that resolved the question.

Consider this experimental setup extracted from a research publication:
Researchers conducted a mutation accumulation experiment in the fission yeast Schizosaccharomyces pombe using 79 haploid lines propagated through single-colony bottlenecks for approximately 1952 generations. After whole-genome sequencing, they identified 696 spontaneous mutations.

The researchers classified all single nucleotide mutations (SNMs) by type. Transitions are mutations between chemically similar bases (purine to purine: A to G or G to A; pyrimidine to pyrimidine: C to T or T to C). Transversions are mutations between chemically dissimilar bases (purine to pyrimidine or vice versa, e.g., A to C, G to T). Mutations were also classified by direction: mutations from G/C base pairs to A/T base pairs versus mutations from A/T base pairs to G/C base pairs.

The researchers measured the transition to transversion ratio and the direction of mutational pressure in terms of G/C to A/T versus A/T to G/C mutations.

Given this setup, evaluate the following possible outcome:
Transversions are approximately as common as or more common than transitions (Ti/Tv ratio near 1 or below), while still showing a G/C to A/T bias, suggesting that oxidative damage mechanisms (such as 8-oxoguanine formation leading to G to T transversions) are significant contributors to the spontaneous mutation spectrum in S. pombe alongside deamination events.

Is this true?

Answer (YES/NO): YES